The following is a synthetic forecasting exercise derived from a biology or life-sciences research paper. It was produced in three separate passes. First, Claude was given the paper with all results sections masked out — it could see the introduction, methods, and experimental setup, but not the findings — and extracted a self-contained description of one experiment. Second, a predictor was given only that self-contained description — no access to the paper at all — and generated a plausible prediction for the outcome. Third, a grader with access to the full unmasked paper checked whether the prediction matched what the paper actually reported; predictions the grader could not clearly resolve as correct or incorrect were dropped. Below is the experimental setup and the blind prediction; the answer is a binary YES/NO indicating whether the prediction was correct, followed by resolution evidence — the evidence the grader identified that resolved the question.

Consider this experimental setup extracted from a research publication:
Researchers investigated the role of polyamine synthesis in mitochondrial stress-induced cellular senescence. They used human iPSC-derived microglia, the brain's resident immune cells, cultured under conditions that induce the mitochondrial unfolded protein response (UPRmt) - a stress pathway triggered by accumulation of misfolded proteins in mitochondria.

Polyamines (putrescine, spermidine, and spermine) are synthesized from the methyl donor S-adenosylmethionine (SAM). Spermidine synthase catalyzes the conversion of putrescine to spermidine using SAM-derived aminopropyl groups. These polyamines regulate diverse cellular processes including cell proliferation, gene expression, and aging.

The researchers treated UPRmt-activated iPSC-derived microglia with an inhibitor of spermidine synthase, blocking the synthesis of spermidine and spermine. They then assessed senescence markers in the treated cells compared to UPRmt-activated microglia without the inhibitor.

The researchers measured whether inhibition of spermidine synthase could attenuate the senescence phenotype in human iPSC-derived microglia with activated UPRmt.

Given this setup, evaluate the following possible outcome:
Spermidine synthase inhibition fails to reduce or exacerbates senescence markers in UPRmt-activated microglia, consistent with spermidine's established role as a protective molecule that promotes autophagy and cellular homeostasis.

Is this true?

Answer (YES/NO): NO